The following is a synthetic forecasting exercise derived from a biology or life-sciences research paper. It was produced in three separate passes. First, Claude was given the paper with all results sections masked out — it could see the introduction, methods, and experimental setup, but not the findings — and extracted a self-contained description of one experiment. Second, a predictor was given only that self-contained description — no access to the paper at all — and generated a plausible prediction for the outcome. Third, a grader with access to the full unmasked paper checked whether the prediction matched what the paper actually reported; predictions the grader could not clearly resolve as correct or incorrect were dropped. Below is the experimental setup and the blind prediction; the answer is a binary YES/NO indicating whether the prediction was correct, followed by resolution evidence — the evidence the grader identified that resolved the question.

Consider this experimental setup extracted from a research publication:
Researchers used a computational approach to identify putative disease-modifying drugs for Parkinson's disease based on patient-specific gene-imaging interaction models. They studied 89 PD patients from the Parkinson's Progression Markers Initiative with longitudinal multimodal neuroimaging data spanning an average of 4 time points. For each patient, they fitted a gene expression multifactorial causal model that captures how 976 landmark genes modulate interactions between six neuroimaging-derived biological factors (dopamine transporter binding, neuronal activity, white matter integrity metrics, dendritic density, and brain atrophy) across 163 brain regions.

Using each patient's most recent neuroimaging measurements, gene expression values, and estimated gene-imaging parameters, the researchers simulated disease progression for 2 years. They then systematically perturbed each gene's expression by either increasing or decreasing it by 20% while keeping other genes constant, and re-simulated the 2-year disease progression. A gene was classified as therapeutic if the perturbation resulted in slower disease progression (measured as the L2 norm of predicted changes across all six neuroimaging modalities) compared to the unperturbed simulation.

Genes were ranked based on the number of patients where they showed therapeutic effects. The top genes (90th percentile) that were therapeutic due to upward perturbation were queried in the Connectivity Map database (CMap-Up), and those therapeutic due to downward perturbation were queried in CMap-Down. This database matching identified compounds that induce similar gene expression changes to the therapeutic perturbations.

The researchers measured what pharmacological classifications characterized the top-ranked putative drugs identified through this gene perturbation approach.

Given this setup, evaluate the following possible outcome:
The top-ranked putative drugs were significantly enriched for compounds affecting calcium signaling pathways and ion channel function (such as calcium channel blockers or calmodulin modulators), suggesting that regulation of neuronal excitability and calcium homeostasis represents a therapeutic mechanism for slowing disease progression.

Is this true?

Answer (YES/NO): NO